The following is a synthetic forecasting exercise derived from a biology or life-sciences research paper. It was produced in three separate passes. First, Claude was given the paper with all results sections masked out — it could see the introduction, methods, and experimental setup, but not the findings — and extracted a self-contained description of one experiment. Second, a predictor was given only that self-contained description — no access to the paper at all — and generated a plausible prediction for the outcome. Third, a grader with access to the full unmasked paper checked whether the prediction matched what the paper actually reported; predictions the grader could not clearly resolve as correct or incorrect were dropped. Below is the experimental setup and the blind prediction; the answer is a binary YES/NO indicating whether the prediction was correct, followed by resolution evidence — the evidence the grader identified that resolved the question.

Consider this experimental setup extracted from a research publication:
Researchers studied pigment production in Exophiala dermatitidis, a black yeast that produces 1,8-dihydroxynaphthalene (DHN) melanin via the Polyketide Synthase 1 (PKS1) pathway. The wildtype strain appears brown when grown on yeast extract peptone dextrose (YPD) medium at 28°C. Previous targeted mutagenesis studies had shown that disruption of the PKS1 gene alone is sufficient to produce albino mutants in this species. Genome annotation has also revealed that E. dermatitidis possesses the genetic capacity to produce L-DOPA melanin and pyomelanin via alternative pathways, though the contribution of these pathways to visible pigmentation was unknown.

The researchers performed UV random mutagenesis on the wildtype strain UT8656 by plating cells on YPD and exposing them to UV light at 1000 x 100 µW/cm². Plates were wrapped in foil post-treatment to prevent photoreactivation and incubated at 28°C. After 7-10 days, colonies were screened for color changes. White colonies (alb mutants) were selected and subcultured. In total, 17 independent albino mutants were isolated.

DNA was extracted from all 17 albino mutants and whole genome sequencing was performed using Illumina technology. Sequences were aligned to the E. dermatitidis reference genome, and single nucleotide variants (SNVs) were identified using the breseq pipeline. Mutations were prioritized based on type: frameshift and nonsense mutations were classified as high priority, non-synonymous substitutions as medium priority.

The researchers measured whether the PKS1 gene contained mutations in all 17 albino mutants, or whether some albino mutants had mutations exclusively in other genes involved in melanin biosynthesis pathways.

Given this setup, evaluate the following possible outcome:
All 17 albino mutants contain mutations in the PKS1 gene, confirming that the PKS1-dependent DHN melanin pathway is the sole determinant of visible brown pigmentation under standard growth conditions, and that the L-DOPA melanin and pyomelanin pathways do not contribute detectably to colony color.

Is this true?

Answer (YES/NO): YES